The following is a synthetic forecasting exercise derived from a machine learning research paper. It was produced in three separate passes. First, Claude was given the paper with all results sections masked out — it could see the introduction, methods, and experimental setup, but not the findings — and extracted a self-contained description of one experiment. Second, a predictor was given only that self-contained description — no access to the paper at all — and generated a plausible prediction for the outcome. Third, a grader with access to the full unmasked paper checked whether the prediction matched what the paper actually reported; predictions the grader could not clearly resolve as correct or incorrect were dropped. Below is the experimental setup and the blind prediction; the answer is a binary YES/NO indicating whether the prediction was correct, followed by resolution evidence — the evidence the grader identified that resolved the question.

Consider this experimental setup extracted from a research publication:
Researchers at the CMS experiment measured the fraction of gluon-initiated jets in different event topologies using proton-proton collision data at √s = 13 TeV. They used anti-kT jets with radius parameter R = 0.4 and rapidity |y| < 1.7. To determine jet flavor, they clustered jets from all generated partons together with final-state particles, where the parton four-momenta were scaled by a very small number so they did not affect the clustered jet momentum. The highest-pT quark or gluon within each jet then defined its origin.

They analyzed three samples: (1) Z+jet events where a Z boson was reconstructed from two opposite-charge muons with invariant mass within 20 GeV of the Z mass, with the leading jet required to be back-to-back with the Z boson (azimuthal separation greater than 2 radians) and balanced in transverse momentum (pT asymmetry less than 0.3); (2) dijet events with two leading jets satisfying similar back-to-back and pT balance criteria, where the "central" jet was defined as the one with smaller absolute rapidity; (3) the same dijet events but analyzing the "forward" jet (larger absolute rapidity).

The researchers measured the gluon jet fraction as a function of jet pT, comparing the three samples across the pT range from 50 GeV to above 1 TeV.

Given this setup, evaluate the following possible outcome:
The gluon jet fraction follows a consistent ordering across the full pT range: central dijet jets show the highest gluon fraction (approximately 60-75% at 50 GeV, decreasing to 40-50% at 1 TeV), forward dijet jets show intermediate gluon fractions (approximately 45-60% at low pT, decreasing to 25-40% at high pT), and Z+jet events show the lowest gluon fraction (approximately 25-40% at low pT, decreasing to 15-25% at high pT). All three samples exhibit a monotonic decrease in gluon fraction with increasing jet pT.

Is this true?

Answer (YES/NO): NO